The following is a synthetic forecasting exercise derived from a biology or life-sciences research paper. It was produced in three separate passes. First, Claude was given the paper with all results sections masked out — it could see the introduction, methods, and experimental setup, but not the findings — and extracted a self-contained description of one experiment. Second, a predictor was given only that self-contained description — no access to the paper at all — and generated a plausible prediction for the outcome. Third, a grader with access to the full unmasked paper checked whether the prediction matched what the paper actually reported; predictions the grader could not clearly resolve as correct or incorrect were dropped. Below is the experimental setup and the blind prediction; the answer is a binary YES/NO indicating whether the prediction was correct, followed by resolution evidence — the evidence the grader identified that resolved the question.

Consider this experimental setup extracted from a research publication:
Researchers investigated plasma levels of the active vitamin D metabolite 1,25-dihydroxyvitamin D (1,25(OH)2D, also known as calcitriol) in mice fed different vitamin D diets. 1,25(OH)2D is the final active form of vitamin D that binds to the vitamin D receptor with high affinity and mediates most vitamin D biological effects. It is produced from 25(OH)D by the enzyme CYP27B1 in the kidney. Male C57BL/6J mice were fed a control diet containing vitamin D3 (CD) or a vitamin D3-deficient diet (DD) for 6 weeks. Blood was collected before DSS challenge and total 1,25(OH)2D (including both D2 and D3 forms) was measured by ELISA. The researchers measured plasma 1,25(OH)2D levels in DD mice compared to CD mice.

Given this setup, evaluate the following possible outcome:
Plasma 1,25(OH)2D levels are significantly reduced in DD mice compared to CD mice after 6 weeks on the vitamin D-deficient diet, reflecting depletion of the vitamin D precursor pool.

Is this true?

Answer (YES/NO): YES